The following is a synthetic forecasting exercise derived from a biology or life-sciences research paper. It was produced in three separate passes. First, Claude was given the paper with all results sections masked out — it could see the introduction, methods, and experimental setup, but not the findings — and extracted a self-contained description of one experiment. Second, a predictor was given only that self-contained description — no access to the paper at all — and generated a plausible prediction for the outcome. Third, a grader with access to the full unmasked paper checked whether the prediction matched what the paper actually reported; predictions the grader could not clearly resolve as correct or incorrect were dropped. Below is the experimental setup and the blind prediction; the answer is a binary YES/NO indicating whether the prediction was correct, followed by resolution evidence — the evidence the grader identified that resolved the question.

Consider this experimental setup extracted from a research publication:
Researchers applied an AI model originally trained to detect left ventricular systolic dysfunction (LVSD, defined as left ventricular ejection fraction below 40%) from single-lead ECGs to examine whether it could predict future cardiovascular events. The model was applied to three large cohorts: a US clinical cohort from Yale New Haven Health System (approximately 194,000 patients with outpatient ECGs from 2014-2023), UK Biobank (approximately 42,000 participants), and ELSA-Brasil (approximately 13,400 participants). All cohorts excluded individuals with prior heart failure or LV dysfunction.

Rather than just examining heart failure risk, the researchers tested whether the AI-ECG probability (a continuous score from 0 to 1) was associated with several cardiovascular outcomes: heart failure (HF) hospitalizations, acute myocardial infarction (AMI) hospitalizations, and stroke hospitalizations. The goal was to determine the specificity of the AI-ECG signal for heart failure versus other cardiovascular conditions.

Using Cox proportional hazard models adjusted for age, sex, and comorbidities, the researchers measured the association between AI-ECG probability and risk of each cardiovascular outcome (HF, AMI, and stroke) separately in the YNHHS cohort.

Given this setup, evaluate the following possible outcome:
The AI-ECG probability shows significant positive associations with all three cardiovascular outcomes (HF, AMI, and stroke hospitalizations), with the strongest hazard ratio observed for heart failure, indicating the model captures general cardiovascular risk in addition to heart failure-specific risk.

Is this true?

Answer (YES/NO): NO